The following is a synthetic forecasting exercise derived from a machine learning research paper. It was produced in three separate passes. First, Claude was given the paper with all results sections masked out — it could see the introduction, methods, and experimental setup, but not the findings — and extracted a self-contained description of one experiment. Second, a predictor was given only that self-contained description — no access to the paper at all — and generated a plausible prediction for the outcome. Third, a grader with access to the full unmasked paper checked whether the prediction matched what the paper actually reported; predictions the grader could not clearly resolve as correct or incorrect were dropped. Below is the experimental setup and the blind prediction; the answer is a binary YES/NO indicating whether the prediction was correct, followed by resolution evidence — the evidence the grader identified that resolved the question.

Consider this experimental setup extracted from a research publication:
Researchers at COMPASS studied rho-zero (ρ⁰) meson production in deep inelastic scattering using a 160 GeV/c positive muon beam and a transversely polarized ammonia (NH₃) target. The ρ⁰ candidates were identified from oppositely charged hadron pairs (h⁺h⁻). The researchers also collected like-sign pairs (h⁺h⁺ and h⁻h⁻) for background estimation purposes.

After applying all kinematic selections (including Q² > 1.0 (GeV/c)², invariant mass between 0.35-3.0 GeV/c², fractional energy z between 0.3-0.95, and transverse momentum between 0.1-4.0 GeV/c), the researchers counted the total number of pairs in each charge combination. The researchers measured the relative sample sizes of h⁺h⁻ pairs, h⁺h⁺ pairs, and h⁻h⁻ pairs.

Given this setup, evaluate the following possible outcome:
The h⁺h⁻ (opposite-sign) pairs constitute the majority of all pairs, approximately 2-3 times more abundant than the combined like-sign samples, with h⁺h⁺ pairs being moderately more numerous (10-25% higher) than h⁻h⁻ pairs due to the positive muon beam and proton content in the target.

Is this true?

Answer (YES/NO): NO